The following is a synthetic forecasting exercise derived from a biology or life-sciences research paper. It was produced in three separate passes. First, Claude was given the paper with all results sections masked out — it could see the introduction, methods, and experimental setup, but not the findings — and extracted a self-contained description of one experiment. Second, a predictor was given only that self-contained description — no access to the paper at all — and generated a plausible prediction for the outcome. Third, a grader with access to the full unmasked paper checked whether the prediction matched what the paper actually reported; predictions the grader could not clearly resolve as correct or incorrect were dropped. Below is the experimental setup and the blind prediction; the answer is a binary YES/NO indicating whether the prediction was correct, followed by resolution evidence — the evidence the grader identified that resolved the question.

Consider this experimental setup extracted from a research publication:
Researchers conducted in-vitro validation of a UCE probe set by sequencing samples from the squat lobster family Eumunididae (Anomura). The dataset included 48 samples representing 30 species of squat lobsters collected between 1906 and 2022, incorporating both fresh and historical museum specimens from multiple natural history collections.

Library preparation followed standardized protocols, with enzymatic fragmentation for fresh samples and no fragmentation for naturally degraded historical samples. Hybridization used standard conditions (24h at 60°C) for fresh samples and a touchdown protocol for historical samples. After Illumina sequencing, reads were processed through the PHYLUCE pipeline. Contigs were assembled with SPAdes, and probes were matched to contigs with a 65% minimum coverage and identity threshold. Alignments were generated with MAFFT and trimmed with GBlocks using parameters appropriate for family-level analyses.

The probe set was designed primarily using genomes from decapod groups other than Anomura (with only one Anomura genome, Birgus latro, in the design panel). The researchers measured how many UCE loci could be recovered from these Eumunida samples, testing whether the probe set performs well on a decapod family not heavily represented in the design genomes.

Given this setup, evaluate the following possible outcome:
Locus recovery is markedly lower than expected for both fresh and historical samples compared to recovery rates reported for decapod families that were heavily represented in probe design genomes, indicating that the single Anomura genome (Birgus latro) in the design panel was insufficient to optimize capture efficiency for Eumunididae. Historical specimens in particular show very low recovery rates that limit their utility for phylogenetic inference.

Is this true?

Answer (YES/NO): NO